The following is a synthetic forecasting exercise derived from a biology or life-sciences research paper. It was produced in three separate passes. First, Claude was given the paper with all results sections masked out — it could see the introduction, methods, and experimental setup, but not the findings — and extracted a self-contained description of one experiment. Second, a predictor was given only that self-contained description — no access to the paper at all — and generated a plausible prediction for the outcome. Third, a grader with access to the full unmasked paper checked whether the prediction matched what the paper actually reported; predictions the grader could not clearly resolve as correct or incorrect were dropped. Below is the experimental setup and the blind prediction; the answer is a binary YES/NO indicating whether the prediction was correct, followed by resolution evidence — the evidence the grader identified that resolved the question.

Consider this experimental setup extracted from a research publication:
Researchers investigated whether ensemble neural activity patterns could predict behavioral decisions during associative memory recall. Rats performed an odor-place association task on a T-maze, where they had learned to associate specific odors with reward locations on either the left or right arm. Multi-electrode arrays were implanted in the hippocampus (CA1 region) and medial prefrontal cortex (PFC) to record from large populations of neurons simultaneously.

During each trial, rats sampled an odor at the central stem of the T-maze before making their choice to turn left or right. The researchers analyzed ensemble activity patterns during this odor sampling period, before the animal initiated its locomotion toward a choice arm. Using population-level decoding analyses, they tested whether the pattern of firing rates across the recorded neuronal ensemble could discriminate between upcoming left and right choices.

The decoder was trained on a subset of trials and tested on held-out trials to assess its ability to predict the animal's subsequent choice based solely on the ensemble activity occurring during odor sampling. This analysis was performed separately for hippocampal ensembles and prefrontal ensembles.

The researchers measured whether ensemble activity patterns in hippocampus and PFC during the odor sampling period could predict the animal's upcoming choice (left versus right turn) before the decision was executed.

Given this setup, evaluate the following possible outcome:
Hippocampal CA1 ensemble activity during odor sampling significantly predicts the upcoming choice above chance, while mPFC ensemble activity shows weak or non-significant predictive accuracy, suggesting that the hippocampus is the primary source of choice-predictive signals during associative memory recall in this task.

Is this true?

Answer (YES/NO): NO